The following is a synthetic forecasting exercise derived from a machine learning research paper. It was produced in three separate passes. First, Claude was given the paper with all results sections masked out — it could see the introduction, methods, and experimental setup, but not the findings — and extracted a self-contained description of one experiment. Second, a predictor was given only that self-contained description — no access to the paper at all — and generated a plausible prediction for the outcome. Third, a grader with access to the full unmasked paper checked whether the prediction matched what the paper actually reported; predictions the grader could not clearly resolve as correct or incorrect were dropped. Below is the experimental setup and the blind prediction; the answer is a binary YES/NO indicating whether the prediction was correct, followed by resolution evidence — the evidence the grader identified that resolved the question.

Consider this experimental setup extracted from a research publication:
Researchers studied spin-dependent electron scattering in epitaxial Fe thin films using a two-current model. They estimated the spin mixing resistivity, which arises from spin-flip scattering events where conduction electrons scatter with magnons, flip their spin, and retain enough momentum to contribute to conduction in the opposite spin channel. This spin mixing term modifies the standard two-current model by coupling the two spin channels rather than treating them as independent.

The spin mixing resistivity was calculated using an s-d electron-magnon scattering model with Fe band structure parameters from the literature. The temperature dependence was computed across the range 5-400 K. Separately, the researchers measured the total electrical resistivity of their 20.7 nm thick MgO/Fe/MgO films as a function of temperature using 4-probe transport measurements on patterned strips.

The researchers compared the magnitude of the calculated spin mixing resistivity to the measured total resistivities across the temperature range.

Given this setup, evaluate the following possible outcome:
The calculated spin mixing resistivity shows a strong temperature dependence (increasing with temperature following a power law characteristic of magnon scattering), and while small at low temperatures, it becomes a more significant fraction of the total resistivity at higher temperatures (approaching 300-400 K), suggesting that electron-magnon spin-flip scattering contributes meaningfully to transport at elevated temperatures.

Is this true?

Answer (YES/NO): NO